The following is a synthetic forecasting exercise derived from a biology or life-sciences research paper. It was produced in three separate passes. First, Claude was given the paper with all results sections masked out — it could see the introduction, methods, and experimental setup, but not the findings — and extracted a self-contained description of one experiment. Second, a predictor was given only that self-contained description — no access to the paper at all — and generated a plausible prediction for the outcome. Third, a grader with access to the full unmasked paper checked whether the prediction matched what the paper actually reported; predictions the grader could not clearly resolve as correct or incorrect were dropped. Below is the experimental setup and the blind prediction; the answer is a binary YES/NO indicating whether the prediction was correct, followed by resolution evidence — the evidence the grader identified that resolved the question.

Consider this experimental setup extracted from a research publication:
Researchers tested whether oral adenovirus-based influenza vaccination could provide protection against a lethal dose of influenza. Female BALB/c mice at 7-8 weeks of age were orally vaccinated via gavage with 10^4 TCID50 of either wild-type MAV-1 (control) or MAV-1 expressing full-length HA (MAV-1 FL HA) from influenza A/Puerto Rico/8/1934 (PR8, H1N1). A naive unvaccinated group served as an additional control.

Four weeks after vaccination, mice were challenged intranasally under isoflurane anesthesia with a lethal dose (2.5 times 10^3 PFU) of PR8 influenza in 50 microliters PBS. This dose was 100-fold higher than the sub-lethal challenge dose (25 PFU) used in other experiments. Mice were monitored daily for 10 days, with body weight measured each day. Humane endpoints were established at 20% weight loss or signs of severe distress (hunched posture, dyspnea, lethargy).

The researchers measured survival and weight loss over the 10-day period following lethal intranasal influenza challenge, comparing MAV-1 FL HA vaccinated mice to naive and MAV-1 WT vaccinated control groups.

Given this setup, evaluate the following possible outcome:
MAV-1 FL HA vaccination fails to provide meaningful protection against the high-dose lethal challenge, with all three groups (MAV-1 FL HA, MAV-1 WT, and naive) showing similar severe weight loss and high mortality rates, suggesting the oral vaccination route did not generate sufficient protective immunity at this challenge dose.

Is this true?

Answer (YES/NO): NO